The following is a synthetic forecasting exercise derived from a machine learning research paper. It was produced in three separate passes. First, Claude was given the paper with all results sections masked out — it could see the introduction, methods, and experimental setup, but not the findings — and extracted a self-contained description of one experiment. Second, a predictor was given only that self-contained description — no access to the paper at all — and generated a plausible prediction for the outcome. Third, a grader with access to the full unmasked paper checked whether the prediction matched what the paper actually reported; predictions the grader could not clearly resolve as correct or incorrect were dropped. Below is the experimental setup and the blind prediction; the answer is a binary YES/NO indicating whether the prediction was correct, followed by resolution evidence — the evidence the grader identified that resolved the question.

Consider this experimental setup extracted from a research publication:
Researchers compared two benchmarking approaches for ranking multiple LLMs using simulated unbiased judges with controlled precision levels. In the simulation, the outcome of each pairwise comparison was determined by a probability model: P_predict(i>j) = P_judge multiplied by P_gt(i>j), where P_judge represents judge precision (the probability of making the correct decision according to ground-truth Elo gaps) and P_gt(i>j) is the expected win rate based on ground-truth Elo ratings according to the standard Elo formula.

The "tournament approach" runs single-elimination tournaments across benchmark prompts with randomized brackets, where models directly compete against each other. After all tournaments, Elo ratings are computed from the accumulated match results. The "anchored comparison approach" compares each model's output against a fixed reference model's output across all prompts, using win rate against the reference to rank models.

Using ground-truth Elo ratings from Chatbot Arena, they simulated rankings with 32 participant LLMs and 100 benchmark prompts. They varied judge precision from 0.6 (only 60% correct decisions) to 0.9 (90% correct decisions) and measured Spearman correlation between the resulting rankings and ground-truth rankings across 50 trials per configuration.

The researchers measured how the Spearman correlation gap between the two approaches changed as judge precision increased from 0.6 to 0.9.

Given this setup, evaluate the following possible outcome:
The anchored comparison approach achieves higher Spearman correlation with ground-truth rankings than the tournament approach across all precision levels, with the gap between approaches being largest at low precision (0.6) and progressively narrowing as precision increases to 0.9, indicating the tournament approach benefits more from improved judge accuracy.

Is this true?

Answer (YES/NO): NO